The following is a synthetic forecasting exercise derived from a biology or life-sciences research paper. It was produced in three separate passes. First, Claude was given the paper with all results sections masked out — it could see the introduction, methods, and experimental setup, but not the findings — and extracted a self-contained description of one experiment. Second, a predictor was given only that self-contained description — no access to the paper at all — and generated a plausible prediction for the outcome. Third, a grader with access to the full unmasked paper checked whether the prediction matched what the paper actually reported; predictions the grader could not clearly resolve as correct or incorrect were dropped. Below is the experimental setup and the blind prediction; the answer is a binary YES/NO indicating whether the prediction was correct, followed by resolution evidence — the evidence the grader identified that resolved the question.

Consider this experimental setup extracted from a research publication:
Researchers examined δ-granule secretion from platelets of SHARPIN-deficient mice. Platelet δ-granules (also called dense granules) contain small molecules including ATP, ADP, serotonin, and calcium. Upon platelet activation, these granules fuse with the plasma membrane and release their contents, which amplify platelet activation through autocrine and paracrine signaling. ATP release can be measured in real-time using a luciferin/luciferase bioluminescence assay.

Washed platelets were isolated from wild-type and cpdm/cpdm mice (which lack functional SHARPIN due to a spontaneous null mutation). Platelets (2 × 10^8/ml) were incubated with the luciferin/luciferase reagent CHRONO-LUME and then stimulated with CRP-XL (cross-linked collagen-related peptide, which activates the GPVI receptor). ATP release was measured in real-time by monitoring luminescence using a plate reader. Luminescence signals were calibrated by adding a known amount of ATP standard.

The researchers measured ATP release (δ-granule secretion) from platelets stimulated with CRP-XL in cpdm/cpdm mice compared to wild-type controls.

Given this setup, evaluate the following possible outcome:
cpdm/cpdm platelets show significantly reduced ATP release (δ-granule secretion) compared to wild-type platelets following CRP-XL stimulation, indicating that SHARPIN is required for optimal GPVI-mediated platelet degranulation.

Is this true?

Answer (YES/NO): YES